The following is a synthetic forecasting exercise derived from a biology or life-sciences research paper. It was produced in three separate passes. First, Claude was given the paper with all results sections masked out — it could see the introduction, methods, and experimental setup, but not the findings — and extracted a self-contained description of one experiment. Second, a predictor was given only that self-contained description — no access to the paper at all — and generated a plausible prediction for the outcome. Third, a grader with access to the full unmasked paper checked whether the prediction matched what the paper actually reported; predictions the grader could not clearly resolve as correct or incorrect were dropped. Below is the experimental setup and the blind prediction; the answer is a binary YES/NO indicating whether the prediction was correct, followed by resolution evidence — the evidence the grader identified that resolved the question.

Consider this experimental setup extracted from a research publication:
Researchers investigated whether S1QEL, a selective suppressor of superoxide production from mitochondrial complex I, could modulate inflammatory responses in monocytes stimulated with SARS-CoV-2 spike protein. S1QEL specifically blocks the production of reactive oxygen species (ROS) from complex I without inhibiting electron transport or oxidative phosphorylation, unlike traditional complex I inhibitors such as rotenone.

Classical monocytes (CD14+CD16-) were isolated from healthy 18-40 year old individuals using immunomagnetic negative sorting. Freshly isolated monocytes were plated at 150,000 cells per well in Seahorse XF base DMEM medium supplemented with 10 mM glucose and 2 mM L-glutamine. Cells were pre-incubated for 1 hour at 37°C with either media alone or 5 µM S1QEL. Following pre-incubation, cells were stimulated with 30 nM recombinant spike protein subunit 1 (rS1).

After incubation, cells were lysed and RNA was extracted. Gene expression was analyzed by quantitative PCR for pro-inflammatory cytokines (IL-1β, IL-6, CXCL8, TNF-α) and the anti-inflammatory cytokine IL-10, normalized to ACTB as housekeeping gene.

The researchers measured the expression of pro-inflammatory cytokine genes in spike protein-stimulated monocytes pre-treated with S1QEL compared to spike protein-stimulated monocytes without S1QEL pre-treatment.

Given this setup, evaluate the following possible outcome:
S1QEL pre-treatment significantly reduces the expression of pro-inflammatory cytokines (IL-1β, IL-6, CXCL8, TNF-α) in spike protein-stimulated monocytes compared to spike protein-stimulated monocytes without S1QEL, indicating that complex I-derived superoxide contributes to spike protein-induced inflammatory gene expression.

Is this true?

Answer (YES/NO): NO